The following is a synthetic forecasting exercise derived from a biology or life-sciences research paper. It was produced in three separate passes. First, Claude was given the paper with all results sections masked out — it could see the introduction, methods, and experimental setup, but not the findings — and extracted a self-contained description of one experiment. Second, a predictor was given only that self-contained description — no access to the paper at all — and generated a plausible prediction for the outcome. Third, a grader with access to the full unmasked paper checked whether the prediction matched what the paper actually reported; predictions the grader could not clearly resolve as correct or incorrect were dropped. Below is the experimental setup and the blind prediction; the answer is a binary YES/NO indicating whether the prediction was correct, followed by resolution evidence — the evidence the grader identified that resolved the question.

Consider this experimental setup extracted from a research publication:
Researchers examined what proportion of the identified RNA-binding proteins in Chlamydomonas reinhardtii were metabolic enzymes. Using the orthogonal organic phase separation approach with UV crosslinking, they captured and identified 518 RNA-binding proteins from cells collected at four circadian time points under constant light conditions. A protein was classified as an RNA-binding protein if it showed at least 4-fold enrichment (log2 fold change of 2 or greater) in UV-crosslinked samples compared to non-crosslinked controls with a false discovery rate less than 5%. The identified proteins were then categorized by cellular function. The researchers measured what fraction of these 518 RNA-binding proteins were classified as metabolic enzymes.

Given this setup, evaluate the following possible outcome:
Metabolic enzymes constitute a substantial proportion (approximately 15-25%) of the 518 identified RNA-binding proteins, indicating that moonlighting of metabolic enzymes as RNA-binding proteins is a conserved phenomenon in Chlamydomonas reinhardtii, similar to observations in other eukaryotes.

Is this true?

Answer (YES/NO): NO